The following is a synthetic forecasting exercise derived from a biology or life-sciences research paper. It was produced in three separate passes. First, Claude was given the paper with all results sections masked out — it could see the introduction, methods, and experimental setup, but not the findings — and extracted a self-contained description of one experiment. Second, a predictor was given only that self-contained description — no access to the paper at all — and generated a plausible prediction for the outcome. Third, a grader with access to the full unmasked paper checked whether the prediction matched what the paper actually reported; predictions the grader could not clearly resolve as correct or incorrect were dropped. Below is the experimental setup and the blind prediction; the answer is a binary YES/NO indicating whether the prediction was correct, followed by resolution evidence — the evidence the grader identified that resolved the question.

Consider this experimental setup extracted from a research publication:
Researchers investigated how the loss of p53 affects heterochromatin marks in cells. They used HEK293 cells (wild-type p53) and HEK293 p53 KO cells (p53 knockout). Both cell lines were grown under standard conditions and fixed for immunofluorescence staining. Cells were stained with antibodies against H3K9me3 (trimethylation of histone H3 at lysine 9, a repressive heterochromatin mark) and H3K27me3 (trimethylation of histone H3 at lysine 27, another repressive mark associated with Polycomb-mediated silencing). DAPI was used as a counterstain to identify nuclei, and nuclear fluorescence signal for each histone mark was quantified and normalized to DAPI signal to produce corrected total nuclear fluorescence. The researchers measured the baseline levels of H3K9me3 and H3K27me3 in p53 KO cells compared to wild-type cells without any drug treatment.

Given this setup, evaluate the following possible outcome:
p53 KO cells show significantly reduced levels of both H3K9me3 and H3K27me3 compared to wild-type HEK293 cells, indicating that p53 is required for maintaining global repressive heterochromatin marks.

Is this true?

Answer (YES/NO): YES